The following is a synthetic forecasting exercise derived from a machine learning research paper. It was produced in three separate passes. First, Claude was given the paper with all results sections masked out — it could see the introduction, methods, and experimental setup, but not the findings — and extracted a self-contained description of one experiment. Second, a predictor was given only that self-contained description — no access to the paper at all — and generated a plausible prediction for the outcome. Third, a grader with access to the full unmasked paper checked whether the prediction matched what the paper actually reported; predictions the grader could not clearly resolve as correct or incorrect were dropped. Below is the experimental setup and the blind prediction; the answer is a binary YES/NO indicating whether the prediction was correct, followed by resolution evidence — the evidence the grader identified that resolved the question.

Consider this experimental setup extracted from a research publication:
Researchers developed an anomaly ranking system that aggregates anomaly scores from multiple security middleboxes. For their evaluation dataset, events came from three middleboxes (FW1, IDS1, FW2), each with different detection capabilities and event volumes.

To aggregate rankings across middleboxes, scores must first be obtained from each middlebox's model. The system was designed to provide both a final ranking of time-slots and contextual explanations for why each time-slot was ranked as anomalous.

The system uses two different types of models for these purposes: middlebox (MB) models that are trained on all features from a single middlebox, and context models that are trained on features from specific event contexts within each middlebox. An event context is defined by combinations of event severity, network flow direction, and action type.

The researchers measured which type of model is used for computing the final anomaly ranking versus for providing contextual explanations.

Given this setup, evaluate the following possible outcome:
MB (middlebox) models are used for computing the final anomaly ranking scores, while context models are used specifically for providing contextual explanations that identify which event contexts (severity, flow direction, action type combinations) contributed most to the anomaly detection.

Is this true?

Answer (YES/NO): YES